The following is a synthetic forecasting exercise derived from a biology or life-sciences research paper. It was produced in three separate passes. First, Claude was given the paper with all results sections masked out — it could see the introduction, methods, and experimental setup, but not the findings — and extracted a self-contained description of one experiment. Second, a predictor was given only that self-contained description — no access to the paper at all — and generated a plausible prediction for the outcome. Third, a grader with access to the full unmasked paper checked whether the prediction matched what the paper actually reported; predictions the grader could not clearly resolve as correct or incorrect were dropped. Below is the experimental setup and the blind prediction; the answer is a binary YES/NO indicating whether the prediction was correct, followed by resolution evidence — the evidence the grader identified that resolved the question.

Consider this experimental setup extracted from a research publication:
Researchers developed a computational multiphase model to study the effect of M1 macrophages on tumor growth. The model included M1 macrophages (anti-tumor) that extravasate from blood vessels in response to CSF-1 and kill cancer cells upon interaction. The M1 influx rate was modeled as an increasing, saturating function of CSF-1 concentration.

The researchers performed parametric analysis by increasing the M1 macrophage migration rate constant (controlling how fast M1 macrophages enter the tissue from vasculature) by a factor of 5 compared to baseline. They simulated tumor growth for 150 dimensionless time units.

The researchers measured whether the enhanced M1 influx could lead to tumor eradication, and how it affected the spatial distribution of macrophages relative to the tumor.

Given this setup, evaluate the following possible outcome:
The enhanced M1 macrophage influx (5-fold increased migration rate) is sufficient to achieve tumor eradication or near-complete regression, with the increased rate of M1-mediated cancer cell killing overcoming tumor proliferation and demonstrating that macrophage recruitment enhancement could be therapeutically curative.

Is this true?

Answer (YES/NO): NO